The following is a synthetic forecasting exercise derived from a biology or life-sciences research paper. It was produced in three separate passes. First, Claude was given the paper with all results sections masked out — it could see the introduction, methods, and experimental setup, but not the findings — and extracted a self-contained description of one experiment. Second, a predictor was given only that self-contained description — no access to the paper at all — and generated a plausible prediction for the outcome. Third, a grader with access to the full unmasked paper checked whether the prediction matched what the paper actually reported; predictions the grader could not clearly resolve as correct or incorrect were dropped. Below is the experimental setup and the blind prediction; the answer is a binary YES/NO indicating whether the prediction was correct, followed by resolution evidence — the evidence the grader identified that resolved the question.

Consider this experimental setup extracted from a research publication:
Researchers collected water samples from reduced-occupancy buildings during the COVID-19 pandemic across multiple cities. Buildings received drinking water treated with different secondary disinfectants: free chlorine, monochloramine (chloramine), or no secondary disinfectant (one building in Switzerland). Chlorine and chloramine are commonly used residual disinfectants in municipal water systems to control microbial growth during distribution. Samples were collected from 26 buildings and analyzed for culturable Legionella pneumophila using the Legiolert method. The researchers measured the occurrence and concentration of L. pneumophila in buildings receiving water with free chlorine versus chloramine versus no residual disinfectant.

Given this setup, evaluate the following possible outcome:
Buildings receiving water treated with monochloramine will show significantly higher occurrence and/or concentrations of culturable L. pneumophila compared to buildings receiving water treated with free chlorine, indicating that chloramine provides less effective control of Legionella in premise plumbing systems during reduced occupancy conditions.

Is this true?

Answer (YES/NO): NO